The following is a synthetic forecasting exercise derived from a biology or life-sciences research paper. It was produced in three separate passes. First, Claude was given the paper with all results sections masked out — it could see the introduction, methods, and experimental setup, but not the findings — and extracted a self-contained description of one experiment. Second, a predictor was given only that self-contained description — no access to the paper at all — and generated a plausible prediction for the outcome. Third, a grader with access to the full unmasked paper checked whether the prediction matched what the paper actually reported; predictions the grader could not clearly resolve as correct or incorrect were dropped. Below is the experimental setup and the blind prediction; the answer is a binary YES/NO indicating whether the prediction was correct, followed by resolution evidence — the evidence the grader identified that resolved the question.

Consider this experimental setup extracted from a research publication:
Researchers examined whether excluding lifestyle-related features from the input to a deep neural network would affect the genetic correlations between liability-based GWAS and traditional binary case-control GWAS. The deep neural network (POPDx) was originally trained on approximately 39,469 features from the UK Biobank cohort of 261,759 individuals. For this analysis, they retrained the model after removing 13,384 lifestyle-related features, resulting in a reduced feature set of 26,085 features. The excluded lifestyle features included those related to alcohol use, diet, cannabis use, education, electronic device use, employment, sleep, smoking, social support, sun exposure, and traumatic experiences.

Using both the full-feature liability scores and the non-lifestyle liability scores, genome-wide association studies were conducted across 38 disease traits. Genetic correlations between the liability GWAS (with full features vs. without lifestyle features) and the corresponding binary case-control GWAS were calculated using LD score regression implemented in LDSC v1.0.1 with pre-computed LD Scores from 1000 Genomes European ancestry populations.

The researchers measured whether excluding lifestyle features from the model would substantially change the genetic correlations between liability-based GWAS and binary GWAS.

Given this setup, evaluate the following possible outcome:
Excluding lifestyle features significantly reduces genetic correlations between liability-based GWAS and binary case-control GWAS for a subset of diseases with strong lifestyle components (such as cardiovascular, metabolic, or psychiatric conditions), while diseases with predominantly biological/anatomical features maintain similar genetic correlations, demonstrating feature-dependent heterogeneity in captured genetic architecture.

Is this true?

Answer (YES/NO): NO